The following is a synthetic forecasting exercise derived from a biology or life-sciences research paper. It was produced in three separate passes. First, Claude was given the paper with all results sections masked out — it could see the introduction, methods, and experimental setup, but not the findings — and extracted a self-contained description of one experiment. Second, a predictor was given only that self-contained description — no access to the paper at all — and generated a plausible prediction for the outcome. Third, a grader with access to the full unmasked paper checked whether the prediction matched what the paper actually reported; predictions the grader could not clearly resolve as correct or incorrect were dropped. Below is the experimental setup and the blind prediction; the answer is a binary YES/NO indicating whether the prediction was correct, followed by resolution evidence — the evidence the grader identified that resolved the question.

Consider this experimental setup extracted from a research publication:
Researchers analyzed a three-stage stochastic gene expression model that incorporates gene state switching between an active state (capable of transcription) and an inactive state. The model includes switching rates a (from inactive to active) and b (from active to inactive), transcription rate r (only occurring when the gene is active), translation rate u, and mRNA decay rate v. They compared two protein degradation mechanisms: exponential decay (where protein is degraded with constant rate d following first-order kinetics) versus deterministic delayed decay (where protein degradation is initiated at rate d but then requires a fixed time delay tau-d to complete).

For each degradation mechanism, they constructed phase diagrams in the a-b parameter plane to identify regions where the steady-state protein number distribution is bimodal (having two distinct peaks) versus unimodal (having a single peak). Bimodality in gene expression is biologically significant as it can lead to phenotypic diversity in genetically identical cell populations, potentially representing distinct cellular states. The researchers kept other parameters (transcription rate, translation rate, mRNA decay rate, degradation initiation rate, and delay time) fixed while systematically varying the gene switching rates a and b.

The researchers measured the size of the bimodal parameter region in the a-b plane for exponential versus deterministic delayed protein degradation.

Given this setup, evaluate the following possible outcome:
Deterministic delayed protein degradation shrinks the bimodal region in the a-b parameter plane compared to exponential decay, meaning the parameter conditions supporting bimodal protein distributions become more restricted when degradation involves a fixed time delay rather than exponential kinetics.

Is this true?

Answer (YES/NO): NO